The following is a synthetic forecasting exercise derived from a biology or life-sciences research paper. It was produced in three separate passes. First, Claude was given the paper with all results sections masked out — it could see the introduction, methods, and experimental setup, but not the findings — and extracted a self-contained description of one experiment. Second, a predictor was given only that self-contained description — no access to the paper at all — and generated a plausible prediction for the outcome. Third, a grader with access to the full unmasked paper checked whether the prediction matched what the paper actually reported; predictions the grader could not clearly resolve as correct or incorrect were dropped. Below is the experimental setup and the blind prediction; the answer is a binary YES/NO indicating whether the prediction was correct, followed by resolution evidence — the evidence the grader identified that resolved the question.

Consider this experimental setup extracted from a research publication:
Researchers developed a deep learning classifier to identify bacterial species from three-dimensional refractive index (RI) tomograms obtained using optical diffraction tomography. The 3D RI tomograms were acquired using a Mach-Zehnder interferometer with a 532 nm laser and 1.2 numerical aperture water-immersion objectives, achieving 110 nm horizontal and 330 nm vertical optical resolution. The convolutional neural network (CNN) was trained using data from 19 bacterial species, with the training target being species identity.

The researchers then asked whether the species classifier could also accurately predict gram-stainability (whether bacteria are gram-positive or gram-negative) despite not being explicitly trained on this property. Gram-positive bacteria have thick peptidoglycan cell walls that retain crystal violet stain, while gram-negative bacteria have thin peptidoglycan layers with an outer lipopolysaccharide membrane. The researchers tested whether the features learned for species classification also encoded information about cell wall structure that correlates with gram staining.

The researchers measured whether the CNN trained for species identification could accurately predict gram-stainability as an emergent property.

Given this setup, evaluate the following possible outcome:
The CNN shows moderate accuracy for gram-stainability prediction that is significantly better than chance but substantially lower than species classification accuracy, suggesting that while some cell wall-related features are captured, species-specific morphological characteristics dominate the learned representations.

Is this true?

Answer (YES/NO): NO